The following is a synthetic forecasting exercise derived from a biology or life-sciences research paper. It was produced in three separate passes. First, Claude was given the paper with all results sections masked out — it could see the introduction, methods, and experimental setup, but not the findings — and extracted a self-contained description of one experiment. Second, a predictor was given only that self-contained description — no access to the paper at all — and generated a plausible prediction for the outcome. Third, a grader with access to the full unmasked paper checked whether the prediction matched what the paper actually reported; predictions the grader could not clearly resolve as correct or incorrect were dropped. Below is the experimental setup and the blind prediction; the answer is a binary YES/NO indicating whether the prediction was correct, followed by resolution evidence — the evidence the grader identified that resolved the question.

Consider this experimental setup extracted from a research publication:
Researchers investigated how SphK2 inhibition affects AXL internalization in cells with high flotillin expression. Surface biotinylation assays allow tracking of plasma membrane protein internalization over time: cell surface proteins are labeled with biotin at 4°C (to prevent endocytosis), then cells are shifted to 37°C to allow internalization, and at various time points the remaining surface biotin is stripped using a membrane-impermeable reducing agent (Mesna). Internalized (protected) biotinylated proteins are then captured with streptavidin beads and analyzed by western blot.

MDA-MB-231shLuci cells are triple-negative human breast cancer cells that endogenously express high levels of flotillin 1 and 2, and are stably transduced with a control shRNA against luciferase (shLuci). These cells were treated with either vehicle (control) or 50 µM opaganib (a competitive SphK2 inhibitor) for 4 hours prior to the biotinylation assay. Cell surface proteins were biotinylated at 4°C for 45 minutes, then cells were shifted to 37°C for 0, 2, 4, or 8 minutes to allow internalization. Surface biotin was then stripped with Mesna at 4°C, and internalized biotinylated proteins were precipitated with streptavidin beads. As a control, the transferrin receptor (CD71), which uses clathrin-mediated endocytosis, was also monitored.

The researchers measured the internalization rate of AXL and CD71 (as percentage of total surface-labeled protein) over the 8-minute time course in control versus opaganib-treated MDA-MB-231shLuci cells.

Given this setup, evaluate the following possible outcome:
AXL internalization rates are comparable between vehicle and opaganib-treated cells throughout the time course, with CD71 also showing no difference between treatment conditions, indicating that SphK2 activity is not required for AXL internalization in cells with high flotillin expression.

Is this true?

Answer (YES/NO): NO